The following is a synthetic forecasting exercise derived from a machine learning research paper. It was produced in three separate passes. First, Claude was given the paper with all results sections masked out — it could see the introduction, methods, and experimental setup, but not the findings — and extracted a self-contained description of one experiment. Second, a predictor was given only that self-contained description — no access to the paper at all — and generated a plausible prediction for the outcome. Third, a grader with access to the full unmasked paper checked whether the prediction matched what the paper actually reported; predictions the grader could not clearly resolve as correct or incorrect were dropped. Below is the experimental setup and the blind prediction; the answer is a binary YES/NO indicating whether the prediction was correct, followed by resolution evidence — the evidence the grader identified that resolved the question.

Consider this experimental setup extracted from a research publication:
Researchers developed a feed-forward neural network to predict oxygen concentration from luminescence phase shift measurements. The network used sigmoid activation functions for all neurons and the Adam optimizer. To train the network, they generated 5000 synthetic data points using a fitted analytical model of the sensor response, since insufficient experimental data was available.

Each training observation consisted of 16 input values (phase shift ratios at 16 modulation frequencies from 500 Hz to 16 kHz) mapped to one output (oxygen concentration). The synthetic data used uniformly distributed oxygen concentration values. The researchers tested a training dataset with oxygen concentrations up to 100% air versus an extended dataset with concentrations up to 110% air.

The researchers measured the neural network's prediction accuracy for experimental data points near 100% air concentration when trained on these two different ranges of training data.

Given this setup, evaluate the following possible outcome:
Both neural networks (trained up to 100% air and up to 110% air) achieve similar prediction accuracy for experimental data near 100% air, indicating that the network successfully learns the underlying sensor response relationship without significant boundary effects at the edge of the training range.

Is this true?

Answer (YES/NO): NO